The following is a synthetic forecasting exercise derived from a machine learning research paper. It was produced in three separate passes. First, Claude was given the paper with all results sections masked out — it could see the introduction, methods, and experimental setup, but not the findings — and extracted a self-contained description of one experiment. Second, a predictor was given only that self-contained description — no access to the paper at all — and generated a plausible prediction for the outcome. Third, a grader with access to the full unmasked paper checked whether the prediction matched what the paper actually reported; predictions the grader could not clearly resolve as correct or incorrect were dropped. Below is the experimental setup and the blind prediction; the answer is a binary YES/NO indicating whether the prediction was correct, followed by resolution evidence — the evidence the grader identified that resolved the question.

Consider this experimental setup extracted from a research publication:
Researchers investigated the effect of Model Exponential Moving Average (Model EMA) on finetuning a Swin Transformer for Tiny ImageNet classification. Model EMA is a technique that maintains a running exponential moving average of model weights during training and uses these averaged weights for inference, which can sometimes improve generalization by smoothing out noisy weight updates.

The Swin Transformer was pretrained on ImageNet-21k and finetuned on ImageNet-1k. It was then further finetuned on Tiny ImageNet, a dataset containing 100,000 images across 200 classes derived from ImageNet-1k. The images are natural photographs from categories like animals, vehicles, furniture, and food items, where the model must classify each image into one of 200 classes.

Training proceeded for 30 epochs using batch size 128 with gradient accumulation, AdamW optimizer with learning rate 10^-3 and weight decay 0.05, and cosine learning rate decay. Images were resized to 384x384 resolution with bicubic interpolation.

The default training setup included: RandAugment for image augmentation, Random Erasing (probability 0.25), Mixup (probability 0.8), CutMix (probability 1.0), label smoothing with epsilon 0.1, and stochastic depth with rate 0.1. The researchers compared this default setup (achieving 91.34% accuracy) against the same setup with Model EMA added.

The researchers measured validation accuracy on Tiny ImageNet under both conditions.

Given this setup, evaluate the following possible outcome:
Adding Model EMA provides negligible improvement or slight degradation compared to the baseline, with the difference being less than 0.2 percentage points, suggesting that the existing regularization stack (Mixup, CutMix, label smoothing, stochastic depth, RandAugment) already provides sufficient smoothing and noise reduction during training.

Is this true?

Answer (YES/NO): NO